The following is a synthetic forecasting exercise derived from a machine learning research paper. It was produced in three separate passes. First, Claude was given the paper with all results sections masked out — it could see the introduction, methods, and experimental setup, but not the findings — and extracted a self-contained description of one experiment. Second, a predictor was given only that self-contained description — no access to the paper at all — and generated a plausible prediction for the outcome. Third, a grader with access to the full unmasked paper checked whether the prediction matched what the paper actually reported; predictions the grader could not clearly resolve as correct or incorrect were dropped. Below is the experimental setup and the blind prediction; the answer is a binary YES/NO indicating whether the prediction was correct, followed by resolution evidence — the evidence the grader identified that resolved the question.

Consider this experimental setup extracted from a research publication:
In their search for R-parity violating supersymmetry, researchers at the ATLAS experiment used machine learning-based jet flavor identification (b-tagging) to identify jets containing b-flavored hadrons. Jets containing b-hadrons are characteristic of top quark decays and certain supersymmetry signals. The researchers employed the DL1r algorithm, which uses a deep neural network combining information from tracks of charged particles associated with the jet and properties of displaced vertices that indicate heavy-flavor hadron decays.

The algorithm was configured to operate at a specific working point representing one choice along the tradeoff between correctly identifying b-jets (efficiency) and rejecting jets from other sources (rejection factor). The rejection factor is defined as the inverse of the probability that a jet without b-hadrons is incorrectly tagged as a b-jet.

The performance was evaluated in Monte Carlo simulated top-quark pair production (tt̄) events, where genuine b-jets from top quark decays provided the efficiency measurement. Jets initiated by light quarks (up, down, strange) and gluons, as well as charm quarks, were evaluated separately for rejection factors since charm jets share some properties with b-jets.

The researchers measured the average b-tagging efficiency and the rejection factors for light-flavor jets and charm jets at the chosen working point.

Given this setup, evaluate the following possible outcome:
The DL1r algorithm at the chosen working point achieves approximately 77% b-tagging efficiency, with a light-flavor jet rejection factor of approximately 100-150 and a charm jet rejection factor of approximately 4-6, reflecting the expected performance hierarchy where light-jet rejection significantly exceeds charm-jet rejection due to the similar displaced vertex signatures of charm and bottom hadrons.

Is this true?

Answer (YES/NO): NO